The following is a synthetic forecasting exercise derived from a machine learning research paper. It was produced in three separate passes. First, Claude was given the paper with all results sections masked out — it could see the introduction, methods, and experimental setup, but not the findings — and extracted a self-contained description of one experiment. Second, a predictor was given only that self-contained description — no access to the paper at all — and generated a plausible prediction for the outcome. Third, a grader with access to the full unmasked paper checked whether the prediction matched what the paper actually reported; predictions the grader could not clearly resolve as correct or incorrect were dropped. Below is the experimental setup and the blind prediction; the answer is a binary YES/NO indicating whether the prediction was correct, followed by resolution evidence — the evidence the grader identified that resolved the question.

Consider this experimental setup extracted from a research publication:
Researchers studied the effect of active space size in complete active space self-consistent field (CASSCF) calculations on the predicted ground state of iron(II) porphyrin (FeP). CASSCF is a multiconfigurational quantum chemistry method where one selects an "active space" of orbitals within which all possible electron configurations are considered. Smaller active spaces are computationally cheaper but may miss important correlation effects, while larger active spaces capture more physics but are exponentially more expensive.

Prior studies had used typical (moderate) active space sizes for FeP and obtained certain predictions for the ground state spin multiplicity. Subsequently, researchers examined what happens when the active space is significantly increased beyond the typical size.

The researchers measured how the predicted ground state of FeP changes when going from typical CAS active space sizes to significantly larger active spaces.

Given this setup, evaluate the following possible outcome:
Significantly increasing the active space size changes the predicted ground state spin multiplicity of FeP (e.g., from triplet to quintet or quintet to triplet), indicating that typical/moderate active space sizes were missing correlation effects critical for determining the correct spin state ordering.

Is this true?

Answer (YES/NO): YES